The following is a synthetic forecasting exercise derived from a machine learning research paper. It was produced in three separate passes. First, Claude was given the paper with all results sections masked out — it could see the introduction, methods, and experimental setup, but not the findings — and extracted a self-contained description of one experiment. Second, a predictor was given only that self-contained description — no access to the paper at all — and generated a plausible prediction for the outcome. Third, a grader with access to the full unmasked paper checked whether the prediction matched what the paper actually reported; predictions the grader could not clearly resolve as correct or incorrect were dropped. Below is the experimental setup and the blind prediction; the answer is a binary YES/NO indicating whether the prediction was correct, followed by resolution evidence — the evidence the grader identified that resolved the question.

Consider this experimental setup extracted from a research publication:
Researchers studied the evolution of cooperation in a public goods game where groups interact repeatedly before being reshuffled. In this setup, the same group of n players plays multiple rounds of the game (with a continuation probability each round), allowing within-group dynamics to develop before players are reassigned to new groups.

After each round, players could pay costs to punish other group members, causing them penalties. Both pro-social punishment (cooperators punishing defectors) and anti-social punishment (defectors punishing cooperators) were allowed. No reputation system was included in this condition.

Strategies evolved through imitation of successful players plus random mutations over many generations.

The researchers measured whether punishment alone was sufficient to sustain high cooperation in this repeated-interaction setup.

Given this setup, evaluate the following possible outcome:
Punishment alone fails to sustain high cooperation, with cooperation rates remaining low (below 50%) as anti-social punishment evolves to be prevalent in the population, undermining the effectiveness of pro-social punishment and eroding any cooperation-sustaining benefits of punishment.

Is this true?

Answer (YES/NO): YES